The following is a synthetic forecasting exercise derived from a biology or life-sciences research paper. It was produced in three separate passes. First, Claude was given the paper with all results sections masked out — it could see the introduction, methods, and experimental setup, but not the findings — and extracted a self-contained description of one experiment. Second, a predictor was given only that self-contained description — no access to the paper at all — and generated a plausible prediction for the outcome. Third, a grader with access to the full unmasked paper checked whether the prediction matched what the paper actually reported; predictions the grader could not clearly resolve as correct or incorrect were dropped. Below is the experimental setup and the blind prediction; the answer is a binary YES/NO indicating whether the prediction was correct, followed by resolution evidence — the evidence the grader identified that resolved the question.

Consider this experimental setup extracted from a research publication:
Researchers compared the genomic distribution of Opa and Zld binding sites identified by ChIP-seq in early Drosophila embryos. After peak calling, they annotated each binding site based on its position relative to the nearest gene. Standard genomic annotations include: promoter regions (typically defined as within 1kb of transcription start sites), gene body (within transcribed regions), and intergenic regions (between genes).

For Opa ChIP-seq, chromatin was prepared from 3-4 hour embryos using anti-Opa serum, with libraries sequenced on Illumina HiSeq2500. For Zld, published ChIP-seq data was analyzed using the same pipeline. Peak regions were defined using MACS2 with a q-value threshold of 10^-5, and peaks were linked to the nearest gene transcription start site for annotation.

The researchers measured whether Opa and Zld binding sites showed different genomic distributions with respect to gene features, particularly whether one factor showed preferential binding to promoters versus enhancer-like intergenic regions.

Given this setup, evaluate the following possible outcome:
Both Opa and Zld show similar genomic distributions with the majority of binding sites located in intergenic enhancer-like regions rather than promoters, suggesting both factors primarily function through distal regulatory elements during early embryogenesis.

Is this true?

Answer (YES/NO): NO